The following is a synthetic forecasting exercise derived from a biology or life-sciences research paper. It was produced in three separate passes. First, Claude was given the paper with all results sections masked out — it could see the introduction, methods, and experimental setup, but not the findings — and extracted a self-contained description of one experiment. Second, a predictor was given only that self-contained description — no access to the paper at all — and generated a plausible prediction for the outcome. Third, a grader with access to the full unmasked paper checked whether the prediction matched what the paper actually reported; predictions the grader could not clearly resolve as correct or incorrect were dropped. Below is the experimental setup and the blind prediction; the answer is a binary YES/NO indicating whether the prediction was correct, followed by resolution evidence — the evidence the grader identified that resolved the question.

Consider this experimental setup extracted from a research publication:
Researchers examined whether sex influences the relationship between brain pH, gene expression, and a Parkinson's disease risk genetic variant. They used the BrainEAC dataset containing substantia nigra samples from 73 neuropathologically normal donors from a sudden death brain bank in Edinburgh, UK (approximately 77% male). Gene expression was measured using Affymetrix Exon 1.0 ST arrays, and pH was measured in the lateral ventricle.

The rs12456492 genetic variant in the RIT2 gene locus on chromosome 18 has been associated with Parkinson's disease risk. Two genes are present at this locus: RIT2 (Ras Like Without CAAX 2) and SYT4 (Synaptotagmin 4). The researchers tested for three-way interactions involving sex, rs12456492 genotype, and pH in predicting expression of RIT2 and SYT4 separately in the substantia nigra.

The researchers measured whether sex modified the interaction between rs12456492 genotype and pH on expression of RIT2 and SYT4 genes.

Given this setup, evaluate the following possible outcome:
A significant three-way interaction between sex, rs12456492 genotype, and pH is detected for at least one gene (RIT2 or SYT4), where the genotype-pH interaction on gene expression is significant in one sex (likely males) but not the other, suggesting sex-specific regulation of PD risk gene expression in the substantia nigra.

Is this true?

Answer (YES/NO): YES